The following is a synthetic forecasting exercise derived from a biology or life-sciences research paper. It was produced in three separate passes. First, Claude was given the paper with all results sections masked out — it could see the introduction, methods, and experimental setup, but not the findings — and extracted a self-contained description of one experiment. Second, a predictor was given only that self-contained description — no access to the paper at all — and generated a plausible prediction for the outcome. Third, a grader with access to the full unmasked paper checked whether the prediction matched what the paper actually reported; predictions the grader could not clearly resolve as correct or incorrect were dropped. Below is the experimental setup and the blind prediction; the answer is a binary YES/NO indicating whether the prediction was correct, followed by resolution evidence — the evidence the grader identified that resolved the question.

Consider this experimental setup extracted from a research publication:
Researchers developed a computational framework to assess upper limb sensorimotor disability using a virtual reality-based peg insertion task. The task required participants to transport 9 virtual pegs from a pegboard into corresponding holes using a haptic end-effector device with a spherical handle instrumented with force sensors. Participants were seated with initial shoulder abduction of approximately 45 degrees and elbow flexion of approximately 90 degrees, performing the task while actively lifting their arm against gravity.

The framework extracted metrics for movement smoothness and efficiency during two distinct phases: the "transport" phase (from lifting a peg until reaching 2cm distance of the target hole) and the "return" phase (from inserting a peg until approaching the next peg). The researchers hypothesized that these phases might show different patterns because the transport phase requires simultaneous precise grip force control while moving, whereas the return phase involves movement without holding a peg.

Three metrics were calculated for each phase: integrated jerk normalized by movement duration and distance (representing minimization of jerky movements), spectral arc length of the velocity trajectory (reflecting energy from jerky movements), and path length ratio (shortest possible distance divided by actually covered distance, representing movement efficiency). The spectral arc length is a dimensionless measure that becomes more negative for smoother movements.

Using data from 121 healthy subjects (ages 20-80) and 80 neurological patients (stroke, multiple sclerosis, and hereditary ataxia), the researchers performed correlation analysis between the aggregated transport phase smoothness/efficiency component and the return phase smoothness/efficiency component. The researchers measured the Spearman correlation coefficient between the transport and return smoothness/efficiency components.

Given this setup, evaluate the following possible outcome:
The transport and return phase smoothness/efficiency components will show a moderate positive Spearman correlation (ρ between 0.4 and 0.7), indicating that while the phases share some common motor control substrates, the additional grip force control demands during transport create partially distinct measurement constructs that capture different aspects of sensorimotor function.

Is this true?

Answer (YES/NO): NO